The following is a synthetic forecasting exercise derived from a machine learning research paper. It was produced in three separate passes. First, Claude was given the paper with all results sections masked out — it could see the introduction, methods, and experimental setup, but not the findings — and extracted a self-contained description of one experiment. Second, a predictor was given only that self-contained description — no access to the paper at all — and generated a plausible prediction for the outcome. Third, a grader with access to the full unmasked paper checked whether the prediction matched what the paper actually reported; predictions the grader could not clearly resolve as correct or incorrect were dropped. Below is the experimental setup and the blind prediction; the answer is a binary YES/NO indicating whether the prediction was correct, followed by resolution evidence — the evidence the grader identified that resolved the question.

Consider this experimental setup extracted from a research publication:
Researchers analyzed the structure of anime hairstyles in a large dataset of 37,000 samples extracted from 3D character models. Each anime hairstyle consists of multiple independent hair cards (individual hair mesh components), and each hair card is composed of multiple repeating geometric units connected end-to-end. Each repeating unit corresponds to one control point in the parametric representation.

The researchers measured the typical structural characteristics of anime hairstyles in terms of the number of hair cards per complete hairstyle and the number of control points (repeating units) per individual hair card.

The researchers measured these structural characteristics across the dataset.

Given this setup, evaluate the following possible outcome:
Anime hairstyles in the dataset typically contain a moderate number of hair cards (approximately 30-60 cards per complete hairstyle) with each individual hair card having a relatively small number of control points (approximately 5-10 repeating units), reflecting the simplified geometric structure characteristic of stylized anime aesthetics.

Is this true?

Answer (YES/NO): NO